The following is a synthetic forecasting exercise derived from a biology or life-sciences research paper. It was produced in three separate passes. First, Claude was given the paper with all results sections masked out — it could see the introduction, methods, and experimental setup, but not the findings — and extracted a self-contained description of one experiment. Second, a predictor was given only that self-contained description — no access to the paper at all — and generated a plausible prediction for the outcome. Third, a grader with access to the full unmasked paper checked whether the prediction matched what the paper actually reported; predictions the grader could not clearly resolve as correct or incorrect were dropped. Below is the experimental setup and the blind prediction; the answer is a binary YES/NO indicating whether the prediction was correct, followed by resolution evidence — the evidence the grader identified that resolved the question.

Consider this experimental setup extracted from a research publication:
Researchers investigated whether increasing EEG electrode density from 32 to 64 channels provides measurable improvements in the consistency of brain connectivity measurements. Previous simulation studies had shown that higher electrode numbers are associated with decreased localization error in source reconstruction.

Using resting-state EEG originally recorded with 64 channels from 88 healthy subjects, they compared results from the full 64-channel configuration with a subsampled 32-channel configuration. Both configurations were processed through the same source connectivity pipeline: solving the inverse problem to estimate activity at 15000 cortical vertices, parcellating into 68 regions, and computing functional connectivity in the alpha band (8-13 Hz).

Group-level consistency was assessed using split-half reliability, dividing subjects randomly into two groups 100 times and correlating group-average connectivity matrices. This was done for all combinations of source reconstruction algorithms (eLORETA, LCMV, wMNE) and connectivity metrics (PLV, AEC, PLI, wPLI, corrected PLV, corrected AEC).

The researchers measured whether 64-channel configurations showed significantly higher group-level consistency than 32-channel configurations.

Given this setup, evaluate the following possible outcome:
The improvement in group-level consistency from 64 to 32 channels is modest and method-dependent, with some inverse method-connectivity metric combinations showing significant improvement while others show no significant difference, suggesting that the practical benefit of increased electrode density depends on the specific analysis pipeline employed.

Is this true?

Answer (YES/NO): NO